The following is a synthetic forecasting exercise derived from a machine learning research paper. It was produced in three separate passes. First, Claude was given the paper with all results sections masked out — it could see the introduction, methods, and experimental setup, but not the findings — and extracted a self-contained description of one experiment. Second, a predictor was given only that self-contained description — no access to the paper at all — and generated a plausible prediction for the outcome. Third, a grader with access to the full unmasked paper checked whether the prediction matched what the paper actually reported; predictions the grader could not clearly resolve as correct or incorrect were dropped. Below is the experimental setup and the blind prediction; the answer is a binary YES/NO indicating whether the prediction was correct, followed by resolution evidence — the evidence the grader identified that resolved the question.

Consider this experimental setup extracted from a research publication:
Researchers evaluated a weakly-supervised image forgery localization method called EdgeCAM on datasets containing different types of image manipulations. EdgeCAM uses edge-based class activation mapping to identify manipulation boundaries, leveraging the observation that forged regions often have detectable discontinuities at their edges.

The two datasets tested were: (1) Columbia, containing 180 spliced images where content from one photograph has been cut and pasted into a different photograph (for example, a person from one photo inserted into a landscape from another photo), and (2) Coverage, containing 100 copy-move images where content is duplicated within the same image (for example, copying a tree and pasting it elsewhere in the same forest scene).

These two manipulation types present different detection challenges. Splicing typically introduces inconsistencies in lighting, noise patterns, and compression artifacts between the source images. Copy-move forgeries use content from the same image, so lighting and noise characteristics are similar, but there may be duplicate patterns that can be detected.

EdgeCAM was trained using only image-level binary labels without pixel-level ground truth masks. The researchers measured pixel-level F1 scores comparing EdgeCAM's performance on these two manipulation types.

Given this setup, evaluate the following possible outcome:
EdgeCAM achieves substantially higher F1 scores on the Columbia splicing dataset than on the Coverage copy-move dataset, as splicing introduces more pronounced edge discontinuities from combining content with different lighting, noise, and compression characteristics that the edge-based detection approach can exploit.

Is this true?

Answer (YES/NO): YES